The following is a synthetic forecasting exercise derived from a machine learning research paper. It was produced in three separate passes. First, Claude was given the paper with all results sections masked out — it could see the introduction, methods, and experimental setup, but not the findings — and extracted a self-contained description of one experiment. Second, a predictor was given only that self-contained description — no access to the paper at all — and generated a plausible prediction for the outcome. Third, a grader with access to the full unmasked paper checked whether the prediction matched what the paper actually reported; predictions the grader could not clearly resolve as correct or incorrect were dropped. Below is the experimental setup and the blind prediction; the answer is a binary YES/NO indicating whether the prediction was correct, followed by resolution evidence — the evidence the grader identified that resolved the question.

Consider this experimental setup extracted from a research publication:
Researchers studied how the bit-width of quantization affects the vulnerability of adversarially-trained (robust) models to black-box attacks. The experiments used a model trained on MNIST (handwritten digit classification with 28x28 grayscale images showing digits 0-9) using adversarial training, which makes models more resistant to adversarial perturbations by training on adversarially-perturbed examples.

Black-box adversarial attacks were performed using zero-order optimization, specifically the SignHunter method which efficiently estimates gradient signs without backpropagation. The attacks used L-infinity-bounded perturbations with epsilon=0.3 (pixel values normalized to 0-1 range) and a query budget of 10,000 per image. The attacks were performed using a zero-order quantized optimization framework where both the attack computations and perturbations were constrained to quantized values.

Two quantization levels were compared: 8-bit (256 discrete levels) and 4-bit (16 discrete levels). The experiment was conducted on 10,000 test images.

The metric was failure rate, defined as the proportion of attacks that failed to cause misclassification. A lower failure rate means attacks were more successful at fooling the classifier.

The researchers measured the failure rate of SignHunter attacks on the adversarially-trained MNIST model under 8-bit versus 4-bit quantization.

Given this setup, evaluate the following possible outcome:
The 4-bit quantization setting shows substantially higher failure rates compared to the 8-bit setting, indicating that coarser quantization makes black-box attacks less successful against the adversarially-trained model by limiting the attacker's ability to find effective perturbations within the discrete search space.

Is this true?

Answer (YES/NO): NO